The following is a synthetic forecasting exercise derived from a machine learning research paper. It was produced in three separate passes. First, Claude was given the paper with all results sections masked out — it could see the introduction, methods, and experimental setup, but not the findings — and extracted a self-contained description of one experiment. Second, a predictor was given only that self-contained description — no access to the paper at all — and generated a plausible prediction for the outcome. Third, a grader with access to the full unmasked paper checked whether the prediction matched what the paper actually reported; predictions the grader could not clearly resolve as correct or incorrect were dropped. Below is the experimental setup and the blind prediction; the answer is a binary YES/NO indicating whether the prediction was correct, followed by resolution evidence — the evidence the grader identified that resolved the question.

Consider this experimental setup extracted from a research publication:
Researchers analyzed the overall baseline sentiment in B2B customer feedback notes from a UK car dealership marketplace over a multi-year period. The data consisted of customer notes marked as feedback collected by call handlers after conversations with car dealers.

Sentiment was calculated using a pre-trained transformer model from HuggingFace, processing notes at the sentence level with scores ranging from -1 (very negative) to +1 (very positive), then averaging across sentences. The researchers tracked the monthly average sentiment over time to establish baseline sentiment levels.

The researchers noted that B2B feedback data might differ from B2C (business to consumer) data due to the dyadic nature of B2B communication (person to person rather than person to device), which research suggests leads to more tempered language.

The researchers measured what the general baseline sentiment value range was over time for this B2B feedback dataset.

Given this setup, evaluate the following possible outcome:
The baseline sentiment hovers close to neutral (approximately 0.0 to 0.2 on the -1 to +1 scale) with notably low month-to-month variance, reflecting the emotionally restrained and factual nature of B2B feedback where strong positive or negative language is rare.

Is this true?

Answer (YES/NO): NO